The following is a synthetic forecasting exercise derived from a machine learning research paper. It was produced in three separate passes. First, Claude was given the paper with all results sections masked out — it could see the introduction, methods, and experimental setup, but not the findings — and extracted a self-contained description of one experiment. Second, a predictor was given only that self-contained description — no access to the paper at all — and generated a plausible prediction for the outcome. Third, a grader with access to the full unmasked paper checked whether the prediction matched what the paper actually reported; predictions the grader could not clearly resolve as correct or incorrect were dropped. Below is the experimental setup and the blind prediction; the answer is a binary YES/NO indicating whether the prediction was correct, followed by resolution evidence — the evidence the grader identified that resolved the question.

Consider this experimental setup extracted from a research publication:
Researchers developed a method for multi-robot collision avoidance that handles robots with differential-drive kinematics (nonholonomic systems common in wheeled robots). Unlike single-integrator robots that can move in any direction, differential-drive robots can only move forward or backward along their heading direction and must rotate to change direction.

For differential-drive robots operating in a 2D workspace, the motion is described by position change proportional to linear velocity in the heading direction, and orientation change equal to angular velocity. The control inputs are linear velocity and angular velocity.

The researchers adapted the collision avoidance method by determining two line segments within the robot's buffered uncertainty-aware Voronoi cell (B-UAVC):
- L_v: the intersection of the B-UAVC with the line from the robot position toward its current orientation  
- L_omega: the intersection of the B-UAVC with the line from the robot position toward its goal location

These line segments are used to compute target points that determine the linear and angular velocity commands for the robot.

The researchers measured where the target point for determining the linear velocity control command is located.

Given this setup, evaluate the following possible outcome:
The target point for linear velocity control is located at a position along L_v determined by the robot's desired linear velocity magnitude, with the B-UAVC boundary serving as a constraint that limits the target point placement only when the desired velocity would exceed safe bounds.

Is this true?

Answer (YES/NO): NO